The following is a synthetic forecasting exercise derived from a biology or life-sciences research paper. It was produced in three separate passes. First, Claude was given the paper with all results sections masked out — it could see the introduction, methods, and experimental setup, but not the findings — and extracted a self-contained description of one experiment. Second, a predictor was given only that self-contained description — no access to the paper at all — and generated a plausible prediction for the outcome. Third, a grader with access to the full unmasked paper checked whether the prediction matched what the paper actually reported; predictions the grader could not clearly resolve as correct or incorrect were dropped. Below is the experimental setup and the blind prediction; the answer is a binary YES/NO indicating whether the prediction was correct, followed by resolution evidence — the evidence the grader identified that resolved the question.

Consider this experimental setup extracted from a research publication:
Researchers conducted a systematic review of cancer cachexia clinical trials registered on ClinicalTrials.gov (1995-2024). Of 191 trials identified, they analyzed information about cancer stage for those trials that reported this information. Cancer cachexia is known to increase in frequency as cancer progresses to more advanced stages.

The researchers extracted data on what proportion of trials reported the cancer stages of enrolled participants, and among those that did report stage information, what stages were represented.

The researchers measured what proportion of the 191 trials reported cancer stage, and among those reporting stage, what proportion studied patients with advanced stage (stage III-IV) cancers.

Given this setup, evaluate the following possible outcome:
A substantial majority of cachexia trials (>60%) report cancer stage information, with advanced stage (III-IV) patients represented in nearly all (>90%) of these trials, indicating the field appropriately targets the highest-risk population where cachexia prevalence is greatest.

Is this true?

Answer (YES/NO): NO